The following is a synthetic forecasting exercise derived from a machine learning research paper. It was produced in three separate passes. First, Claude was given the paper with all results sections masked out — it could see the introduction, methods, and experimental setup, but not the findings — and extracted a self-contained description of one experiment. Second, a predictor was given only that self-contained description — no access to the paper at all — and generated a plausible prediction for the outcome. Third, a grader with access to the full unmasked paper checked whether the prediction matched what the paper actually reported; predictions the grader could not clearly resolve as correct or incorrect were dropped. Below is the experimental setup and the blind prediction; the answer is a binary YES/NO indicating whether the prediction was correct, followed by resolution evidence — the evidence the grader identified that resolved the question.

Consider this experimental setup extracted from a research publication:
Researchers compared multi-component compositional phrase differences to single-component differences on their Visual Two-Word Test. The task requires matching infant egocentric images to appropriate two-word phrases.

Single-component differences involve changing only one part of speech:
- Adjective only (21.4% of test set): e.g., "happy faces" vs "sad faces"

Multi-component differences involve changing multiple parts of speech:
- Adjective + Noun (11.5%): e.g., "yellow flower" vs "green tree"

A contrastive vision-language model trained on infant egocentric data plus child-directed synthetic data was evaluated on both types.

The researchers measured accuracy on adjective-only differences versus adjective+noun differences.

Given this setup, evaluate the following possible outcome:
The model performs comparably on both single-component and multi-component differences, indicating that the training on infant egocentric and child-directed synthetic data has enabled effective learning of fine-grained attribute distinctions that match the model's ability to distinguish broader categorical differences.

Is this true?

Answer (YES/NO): NO